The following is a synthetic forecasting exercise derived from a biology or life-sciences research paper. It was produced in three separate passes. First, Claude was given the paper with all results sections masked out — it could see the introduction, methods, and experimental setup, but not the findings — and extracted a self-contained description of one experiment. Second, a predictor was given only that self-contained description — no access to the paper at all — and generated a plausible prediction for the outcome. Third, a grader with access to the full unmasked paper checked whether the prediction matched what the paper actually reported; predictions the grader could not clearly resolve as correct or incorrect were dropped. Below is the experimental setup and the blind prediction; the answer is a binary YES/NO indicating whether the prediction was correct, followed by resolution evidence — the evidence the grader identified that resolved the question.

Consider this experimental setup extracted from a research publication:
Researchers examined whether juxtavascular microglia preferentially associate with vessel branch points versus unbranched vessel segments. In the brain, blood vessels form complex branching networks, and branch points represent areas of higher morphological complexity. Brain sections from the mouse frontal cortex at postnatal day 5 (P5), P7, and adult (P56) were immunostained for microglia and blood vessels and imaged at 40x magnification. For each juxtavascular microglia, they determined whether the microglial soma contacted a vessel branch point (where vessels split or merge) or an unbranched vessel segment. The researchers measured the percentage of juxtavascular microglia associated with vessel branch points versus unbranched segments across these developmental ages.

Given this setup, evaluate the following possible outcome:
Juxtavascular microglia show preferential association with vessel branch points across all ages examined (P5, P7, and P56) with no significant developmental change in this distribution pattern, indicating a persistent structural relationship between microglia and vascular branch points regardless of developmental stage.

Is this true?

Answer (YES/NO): NO